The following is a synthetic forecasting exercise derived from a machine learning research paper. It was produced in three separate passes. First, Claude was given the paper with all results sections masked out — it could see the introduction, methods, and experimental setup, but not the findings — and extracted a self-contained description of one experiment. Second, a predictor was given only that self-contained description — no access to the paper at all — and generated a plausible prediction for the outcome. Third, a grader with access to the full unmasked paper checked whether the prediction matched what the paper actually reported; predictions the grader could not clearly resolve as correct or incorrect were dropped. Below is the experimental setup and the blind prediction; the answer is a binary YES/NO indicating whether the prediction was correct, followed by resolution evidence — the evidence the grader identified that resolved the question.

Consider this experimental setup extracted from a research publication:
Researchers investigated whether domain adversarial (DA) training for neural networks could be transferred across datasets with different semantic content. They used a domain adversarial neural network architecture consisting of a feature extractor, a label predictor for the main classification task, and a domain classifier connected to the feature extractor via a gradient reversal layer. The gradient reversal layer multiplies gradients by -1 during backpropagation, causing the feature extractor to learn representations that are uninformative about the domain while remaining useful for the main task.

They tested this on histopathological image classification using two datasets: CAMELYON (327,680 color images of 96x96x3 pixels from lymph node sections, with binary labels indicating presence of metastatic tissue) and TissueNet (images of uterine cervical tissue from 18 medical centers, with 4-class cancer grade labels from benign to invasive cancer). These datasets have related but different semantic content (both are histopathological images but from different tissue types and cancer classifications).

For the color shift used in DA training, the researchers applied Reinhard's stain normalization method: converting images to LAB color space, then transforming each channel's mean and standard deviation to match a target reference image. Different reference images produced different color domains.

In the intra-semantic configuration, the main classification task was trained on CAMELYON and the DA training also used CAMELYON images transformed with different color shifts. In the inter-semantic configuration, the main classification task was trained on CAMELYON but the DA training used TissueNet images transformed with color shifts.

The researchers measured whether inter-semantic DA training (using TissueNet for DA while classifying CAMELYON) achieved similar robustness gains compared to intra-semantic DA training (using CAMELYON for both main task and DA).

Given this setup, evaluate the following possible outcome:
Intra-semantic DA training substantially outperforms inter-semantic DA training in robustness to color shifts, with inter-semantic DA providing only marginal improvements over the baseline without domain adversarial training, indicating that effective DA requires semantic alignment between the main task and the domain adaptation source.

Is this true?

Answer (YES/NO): NO